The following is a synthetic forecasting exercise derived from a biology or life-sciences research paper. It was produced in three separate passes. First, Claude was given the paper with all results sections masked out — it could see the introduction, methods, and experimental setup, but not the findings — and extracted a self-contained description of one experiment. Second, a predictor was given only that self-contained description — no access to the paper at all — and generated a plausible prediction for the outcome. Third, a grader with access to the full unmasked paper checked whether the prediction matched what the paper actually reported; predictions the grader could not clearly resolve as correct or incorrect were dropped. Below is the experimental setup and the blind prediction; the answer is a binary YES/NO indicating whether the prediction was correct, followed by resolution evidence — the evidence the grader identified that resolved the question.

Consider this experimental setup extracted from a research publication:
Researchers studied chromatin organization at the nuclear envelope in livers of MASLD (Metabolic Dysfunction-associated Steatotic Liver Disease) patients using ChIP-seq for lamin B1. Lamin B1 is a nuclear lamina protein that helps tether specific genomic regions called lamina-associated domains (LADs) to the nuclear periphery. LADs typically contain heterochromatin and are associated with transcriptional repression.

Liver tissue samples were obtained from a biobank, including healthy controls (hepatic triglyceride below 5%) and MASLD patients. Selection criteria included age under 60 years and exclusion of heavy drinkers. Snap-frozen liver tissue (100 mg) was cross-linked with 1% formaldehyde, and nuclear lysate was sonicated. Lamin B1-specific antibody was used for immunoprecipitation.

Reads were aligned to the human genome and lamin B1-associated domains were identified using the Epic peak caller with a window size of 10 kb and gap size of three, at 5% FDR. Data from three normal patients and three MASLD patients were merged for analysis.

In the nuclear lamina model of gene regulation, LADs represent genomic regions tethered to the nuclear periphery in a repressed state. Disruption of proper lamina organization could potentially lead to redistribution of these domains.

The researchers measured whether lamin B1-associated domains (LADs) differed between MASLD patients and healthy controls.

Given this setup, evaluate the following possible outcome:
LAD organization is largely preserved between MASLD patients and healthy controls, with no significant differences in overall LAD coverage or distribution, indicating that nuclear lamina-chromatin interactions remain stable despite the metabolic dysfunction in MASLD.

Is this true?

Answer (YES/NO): NO